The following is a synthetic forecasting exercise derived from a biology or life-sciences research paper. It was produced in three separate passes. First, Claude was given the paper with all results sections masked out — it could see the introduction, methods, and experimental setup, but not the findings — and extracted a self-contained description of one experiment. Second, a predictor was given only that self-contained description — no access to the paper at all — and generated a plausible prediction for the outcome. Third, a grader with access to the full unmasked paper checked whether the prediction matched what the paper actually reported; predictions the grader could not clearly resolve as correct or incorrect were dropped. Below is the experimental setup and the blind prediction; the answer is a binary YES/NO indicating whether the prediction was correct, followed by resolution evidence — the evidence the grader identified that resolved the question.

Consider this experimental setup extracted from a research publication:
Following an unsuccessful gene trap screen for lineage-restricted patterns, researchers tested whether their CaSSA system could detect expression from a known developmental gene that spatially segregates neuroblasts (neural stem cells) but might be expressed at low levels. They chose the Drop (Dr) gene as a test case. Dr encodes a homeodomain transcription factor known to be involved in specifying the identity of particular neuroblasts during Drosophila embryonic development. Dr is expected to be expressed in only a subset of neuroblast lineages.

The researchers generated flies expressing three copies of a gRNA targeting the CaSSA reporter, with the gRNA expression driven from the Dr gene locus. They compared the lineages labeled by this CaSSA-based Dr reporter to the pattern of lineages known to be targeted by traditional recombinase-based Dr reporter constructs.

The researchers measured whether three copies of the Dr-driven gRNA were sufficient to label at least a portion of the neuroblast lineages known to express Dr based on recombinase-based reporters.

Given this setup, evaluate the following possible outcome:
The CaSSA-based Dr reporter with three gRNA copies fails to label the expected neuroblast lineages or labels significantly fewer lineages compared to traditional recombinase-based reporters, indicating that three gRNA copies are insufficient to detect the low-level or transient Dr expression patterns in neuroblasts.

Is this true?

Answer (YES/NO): NO